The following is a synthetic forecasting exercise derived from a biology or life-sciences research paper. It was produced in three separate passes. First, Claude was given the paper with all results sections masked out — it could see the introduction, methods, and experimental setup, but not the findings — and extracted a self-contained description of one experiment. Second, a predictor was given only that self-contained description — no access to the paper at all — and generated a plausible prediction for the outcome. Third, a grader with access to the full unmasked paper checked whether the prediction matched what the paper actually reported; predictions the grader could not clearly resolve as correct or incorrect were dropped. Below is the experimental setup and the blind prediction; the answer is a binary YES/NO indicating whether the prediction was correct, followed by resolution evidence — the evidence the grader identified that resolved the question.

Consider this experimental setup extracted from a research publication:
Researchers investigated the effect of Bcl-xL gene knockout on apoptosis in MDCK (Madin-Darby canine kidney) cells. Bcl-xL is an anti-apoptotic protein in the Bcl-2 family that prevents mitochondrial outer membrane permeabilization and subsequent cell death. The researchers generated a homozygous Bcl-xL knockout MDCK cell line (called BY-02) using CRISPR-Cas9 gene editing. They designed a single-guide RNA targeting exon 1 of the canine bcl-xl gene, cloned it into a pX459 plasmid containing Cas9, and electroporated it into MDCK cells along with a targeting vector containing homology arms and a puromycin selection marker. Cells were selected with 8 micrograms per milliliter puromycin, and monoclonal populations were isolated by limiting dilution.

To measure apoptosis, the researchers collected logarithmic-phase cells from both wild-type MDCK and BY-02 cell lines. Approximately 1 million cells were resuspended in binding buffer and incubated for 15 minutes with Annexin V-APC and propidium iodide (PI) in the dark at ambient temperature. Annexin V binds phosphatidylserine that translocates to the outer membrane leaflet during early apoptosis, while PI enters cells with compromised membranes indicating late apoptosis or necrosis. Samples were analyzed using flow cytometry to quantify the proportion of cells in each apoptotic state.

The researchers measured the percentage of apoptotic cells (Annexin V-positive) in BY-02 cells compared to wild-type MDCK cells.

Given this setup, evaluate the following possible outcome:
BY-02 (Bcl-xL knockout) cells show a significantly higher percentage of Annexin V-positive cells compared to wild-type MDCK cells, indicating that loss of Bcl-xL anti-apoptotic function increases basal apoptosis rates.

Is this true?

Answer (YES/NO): YES